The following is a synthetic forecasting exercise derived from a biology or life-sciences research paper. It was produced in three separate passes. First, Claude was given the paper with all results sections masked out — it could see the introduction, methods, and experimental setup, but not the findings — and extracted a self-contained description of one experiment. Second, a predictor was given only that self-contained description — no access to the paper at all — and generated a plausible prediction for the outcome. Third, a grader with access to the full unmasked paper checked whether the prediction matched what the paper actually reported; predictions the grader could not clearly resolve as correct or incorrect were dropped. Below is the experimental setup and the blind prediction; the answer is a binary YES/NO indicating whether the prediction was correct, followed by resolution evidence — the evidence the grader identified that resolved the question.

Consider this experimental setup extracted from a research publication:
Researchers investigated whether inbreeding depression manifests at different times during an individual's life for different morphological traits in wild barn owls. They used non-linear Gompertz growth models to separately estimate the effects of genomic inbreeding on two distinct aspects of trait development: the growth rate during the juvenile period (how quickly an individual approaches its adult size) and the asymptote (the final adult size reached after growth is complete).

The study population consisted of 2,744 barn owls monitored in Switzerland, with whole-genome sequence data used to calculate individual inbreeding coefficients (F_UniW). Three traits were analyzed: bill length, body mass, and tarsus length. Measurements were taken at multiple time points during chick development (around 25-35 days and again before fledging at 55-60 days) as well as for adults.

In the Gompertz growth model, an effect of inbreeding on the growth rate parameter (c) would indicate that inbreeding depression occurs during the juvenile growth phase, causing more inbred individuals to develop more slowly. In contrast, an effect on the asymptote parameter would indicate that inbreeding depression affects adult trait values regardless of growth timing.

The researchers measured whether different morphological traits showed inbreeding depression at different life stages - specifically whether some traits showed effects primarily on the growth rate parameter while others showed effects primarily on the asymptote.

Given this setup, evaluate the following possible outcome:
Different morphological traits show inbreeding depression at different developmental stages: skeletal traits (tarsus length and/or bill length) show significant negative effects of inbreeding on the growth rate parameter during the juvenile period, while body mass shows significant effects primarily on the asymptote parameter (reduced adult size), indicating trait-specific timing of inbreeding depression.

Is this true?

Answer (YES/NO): NO